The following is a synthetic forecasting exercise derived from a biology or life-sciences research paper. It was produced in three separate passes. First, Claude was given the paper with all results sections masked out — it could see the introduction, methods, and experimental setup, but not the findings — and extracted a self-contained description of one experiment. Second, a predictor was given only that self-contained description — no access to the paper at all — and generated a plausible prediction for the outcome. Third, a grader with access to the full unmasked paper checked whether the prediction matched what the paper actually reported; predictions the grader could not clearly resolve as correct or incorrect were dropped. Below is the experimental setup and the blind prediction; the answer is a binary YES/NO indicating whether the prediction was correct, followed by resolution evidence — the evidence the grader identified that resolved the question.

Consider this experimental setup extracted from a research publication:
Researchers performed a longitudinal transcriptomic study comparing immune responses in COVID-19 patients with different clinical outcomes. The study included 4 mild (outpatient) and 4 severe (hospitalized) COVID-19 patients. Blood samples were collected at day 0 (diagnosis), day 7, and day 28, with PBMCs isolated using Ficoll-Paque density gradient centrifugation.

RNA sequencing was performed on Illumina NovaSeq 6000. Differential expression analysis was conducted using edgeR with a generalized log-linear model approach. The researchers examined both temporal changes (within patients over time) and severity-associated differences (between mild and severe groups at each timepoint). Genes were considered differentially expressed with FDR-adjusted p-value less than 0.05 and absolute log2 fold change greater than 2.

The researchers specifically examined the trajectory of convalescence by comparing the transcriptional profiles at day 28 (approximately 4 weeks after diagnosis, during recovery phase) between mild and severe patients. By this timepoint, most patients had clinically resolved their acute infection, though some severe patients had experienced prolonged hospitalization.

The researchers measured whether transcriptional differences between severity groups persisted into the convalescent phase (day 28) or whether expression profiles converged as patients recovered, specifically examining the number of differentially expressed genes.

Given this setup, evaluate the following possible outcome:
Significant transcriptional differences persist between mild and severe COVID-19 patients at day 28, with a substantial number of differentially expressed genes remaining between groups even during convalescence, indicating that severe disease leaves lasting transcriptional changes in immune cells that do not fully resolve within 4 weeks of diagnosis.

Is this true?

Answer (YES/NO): NO